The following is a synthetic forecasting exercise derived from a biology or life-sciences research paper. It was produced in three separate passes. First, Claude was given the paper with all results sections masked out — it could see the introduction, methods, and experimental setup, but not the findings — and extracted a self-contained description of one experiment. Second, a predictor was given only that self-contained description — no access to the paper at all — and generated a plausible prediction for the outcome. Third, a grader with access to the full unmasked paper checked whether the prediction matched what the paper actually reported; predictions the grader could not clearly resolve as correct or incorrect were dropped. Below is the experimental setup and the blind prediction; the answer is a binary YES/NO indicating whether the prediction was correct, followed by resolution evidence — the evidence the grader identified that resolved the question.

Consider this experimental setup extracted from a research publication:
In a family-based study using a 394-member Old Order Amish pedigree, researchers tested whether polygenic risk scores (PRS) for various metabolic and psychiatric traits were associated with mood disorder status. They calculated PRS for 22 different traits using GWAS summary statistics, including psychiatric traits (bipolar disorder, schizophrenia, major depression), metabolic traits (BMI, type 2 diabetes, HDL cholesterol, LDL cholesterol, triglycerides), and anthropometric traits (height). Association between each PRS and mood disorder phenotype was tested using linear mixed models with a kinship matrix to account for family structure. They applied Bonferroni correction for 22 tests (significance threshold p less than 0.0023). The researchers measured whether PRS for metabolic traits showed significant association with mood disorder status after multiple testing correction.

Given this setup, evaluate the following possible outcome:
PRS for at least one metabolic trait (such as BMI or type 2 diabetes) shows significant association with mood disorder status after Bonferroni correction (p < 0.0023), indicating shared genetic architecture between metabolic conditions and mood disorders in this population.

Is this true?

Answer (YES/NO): YES